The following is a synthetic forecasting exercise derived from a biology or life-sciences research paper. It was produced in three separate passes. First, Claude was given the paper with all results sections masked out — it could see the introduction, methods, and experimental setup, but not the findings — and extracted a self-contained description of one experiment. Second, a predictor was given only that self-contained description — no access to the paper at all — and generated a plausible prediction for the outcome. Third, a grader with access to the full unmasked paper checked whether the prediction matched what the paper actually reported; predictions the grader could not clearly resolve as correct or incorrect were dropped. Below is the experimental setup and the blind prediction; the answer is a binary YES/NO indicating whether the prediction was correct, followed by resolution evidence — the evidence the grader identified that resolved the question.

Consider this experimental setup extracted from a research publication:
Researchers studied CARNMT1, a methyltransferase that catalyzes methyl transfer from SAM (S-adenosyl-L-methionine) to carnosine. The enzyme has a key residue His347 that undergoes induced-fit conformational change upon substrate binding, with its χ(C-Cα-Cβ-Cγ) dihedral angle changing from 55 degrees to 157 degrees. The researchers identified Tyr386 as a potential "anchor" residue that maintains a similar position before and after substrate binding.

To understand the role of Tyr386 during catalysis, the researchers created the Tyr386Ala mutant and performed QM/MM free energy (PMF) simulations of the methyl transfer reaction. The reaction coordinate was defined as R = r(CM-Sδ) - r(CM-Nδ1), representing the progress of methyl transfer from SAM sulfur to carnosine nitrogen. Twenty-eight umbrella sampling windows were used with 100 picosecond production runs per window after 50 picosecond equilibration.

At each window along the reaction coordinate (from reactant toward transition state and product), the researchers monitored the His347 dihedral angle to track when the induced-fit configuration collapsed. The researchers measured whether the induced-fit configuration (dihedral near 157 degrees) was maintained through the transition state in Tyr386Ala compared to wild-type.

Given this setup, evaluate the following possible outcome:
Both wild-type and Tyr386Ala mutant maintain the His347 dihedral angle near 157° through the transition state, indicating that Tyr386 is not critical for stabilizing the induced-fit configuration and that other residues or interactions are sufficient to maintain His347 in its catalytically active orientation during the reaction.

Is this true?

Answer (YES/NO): NO